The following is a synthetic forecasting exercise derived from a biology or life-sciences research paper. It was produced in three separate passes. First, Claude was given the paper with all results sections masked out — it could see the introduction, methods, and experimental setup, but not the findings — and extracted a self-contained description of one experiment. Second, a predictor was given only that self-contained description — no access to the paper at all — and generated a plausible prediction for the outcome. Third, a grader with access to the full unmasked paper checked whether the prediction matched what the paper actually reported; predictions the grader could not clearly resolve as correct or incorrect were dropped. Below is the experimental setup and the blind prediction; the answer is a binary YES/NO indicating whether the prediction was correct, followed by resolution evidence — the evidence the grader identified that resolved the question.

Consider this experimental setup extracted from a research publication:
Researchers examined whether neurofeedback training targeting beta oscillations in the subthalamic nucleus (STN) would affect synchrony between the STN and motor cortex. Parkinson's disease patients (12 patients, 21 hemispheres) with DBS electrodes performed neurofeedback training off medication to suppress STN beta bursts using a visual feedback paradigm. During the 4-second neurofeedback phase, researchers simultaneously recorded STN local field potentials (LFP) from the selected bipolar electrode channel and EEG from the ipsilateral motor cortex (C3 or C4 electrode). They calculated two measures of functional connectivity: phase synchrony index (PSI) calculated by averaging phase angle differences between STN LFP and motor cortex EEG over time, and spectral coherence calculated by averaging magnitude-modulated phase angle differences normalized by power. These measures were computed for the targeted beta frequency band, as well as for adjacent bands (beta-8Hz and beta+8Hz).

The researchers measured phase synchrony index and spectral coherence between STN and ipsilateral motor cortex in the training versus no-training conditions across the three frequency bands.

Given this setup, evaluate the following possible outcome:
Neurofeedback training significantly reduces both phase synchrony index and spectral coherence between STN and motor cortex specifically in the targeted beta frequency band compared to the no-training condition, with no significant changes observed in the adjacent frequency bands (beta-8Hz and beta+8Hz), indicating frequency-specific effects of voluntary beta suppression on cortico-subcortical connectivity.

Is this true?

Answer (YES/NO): YES